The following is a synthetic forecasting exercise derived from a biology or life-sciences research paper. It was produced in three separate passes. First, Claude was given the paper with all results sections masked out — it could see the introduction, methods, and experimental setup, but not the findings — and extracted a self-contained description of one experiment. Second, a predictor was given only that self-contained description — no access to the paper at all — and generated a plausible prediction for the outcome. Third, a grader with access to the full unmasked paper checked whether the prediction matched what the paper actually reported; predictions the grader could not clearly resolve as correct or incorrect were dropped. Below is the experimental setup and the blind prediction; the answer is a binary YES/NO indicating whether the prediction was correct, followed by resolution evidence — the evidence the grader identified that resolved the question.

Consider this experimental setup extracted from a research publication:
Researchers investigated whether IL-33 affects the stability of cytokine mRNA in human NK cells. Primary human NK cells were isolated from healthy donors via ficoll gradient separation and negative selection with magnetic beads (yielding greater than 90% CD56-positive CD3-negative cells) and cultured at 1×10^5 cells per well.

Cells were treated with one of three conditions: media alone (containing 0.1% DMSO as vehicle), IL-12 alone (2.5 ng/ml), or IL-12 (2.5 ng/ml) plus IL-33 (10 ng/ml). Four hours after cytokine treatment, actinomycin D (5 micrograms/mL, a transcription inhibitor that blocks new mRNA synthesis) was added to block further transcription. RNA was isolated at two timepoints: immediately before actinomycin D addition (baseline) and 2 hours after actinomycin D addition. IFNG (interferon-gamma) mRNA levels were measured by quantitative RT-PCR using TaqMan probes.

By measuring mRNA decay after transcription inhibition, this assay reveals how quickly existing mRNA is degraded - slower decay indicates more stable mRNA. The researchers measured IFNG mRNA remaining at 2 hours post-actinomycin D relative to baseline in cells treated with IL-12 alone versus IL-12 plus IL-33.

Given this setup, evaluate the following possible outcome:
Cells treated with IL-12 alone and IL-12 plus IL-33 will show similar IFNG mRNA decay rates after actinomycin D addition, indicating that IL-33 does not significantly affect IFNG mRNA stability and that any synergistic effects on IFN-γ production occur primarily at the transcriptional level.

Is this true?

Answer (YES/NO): NO